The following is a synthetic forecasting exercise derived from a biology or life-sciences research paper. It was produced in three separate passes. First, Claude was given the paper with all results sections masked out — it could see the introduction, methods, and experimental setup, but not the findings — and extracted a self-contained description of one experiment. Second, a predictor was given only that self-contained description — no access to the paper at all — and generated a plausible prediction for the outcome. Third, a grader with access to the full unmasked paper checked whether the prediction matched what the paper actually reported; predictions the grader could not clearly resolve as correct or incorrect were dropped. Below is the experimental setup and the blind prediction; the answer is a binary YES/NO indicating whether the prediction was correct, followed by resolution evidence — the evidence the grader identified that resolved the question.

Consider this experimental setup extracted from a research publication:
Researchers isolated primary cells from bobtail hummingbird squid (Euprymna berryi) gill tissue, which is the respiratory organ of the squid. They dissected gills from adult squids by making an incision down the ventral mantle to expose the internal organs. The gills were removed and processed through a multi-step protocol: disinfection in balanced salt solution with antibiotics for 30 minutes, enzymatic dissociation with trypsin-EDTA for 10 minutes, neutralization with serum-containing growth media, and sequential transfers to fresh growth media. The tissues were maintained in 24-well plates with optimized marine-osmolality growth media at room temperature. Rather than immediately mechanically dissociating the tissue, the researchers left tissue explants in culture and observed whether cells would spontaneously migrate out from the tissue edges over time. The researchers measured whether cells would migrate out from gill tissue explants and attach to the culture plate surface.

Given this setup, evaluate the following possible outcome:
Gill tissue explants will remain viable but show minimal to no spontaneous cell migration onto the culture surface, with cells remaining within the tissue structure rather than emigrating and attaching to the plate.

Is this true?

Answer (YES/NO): NO